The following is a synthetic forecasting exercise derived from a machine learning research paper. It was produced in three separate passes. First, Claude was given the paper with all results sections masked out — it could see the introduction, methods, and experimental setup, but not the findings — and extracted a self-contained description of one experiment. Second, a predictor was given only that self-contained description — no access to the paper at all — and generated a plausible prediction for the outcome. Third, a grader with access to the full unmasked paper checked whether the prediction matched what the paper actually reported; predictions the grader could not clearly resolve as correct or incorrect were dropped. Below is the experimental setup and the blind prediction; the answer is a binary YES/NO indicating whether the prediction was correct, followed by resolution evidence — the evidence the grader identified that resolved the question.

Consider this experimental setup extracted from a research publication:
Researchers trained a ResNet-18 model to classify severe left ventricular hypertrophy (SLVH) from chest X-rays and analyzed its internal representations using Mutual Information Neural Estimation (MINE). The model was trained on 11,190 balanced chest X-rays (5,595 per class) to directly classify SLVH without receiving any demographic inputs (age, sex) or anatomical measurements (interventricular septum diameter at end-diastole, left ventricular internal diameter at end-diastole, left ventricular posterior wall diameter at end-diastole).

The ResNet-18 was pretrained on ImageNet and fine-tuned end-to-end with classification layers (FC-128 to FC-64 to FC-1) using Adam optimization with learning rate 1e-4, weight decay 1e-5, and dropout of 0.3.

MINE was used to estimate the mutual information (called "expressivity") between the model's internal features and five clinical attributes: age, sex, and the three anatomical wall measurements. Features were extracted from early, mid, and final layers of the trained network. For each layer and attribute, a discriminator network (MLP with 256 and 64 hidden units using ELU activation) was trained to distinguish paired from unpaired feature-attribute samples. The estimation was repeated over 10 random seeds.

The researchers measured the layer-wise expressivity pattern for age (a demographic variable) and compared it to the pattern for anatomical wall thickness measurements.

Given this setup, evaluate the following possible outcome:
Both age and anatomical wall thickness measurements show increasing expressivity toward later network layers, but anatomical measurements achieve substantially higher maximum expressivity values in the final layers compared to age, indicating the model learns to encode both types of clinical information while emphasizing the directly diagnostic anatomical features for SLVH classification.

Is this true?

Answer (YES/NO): NO